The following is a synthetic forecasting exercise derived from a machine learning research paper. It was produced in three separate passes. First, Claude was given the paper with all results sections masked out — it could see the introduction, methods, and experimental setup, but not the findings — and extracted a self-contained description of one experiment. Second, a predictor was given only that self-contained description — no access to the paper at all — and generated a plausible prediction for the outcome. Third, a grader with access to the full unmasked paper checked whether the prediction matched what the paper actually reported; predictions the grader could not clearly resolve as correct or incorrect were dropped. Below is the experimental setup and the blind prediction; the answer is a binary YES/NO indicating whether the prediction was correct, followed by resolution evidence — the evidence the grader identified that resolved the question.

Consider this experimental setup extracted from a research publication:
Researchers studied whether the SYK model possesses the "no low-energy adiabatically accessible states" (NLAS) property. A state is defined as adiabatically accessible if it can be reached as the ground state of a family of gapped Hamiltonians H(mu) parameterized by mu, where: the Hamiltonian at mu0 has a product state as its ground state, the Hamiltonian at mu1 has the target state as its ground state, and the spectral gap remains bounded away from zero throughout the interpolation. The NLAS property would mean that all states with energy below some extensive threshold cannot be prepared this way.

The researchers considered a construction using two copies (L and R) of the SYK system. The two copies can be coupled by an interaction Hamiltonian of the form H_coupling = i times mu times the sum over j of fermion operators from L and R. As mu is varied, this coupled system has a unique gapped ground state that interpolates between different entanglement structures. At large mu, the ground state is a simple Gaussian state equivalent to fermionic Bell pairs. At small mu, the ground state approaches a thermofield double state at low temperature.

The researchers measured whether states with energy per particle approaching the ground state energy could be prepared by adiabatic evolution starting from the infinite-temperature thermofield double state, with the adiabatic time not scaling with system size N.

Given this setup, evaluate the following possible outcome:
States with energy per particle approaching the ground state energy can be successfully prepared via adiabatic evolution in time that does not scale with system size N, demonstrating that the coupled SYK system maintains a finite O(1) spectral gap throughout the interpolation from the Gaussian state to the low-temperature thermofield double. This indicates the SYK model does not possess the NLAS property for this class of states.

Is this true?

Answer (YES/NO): YES